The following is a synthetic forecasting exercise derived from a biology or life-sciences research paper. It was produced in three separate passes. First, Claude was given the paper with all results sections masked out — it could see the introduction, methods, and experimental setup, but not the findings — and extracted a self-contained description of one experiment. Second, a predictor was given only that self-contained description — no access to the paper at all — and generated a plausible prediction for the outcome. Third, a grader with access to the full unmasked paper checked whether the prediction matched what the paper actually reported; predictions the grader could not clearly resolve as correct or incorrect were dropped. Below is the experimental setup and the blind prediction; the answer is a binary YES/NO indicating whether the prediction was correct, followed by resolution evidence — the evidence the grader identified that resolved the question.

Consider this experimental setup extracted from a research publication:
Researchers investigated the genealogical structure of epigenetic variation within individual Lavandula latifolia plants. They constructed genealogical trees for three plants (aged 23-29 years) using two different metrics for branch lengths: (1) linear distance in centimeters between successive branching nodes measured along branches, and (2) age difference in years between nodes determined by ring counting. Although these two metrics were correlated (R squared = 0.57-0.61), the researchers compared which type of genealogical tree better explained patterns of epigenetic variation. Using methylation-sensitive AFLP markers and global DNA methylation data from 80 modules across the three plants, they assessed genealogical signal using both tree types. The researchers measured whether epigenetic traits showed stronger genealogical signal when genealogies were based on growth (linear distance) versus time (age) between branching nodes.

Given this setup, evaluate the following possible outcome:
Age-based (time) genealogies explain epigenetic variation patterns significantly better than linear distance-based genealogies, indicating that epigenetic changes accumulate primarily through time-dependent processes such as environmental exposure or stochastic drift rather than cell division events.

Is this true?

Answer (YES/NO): NO